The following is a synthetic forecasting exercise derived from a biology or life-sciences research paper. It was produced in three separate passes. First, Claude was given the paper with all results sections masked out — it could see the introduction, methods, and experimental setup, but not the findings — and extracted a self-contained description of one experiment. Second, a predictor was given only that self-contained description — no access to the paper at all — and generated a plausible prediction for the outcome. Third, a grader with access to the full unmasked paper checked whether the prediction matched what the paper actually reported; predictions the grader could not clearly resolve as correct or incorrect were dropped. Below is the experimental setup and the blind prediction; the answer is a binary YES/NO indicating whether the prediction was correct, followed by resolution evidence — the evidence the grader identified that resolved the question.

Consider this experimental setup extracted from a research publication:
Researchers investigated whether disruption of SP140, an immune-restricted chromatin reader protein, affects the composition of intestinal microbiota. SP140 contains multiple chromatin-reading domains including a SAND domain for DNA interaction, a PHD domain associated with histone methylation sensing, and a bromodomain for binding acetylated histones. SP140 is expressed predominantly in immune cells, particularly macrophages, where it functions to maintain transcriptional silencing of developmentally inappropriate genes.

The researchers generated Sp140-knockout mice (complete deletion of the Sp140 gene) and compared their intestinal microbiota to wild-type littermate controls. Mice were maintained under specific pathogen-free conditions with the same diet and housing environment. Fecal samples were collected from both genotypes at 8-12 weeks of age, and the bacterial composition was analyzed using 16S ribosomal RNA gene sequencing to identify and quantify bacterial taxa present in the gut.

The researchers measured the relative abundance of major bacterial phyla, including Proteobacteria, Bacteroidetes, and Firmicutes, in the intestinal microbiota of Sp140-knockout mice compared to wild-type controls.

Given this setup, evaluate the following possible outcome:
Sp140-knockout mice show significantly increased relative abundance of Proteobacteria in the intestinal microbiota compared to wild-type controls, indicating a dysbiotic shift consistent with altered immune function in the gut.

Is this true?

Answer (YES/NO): YES